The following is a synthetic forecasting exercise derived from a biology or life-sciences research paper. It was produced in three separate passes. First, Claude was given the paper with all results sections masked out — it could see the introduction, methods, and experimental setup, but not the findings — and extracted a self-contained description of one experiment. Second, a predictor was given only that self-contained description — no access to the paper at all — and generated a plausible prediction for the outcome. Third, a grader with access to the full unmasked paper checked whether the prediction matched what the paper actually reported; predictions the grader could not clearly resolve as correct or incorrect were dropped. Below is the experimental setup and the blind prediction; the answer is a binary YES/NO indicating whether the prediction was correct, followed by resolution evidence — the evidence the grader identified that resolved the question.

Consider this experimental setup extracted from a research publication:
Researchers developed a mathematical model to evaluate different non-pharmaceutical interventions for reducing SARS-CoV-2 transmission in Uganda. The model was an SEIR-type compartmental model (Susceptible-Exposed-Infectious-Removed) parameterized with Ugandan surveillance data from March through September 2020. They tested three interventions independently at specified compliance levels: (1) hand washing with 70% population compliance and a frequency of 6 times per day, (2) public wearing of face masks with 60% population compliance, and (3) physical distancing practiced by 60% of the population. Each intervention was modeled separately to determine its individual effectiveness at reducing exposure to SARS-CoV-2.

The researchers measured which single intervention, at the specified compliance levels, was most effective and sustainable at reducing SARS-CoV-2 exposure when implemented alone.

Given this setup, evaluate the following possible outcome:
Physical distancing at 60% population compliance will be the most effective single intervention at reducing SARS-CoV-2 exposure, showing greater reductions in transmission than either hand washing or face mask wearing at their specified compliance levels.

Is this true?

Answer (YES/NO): NO